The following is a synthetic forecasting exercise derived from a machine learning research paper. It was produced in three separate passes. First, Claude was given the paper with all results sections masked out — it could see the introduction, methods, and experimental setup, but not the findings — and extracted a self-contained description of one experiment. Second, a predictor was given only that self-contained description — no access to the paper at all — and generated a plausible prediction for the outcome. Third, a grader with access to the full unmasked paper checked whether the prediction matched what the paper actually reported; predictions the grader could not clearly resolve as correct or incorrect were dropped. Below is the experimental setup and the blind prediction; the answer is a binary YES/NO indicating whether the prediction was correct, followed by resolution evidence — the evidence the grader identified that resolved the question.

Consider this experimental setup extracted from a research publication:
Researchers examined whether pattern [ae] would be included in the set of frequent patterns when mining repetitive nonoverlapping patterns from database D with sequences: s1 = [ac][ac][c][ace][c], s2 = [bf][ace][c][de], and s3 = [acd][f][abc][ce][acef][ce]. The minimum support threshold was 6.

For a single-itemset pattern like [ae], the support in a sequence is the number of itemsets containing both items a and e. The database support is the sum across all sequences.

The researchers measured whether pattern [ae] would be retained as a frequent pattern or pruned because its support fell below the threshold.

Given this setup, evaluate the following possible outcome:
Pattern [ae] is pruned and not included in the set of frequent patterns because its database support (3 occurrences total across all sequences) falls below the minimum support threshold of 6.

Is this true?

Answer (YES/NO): YES